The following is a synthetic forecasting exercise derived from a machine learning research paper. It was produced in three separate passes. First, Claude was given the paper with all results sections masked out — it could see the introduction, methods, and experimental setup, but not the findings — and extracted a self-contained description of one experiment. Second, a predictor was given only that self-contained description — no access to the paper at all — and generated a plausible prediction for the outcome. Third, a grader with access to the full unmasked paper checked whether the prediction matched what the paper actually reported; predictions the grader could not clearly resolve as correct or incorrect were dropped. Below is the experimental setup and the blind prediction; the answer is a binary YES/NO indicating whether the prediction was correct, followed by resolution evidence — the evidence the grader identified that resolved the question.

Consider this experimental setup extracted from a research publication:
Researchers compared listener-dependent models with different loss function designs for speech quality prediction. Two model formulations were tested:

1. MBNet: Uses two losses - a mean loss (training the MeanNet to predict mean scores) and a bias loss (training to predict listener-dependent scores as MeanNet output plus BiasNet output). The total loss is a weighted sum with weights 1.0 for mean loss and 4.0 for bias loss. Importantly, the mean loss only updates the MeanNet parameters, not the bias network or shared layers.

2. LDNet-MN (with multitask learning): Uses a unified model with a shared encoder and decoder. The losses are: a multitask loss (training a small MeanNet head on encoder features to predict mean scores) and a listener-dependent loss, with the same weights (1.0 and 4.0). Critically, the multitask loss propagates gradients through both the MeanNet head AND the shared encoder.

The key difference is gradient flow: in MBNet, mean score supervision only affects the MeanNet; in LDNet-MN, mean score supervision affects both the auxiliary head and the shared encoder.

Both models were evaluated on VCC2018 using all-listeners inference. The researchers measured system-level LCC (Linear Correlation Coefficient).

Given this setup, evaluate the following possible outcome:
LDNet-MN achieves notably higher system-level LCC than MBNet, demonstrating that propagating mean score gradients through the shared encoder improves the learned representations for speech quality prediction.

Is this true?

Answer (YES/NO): NO